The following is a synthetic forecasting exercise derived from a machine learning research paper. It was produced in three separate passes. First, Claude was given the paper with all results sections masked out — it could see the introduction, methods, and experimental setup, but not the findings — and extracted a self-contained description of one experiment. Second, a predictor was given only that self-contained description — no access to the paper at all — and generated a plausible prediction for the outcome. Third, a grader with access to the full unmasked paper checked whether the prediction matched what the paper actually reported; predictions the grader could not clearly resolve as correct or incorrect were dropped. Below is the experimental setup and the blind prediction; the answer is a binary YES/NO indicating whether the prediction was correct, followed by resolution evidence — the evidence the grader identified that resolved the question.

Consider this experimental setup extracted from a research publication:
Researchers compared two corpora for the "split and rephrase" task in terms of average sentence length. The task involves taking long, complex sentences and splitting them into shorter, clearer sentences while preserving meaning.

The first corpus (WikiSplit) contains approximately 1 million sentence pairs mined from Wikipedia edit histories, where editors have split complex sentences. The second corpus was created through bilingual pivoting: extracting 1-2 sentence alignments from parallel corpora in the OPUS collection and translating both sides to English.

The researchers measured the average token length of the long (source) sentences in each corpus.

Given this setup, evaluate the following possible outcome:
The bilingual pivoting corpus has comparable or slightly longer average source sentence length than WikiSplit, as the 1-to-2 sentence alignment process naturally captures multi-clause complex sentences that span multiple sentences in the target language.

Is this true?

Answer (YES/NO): NO